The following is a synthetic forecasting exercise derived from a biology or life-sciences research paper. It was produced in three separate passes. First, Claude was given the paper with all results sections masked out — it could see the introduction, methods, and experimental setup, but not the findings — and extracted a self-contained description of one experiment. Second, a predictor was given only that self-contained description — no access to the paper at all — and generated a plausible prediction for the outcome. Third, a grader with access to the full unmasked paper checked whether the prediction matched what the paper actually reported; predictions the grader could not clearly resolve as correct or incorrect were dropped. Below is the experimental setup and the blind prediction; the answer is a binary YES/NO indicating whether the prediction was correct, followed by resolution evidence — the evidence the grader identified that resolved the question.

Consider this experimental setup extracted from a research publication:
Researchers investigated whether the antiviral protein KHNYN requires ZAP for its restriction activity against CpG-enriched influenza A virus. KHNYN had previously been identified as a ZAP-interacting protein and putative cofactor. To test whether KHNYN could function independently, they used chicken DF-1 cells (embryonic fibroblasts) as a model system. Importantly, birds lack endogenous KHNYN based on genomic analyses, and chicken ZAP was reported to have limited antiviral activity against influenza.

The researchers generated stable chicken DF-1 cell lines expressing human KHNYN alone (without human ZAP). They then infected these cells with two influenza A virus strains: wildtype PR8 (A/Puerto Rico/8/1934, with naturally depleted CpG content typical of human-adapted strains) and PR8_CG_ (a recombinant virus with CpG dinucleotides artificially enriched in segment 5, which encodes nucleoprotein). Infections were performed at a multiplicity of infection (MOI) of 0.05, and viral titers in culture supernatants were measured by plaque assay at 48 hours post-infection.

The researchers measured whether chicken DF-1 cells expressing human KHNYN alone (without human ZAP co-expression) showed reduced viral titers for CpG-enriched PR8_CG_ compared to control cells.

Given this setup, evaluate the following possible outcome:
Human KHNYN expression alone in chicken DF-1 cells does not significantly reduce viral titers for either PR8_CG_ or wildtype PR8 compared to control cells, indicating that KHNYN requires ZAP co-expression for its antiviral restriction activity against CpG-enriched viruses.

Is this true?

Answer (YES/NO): NO